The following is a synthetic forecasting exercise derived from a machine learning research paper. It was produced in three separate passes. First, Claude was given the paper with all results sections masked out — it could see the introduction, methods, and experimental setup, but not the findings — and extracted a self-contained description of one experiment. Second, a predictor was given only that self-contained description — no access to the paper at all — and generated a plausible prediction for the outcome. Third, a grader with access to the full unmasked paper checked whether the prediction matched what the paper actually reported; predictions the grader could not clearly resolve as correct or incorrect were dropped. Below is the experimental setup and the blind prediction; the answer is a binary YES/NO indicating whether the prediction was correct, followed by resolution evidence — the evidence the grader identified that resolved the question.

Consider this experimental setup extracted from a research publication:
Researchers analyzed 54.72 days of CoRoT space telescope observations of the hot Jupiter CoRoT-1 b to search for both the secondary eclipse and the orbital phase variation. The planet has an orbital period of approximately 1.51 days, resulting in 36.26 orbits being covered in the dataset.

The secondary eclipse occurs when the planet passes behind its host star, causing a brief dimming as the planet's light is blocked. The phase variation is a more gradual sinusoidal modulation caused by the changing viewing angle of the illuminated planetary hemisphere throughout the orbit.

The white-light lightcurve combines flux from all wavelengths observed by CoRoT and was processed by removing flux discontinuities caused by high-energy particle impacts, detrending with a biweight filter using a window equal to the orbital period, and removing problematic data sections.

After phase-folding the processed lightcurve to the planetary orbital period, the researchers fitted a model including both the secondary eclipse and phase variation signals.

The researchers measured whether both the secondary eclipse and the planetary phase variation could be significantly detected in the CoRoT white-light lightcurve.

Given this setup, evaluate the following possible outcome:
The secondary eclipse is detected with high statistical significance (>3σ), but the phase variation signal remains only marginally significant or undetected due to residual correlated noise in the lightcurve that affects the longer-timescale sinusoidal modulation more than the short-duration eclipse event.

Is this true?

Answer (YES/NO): YES